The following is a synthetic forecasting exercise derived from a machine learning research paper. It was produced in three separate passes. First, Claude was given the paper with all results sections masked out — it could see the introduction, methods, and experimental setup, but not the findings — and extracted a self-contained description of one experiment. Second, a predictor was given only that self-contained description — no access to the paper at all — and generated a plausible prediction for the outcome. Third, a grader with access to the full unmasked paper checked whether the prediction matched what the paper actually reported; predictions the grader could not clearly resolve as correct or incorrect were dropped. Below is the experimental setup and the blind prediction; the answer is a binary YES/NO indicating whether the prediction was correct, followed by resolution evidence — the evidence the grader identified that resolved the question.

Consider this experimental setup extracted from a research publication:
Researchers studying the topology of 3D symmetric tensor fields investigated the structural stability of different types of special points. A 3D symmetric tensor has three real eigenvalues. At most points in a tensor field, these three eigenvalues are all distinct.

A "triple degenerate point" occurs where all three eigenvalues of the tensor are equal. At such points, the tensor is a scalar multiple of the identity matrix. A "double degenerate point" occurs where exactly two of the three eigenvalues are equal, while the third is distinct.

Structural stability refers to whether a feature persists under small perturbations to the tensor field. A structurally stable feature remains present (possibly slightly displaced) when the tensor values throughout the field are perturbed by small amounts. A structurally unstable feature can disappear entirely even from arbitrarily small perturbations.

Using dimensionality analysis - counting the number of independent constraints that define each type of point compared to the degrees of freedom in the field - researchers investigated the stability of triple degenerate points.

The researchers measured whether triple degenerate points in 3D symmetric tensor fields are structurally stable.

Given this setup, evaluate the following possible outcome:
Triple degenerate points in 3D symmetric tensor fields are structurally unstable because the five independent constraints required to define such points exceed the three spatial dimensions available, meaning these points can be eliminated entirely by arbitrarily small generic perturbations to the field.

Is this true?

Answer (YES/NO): YES